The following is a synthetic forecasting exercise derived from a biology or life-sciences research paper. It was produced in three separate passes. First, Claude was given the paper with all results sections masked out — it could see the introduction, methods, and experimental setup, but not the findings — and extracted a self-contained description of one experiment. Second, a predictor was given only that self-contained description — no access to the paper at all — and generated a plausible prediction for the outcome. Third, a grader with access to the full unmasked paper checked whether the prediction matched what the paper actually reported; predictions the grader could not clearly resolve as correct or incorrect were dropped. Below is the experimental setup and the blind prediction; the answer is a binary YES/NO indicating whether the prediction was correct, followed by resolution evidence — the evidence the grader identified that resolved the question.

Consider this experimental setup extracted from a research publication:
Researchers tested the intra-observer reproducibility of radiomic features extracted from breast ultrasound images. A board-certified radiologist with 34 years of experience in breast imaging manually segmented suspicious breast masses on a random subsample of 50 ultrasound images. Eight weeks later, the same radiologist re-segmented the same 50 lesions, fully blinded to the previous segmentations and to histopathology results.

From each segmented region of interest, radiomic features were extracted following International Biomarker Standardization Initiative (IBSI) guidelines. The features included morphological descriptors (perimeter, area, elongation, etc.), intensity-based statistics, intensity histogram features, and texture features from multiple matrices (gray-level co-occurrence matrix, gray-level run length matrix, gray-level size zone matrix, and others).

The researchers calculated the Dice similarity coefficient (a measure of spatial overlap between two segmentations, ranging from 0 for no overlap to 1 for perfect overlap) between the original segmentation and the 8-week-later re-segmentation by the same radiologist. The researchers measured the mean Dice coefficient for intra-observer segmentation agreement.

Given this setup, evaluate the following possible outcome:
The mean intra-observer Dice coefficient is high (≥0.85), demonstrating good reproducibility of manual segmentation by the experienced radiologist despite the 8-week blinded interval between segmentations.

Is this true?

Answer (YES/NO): YES